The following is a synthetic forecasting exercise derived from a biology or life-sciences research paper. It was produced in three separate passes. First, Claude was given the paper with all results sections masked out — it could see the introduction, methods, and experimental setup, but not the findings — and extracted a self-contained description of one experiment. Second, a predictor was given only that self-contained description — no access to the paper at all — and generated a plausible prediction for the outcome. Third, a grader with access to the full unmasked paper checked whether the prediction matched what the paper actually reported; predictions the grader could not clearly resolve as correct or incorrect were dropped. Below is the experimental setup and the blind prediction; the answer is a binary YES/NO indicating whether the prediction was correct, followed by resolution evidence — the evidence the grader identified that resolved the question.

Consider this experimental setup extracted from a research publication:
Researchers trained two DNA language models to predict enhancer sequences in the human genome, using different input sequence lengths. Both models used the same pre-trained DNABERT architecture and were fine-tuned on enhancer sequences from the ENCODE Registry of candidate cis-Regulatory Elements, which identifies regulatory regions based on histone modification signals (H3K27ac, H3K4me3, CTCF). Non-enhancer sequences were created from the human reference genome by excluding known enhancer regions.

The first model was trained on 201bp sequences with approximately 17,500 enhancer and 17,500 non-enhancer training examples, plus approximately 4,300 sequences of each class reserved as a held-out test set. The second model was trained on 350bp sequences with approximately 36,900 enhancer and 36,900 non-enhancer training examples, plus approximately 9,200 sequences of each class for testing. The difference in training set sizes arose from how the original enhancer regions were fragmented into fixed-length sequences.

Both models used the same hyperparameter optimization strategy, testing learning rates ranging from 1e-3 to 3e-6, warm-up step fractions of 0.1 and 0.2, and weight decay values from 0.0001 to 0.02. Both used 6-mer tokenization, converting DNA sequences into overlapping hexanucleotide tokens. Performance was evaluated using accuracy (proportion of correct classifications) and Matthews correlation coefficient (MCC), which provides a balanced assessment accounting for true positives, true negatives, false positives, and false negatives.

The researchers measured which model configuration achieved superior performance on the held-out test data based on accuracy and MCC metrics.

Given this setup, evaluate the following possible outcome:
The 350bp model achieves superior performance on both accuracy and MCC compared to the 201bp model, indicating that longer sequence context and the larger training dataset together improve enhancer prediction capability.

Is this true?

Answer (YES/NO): YES